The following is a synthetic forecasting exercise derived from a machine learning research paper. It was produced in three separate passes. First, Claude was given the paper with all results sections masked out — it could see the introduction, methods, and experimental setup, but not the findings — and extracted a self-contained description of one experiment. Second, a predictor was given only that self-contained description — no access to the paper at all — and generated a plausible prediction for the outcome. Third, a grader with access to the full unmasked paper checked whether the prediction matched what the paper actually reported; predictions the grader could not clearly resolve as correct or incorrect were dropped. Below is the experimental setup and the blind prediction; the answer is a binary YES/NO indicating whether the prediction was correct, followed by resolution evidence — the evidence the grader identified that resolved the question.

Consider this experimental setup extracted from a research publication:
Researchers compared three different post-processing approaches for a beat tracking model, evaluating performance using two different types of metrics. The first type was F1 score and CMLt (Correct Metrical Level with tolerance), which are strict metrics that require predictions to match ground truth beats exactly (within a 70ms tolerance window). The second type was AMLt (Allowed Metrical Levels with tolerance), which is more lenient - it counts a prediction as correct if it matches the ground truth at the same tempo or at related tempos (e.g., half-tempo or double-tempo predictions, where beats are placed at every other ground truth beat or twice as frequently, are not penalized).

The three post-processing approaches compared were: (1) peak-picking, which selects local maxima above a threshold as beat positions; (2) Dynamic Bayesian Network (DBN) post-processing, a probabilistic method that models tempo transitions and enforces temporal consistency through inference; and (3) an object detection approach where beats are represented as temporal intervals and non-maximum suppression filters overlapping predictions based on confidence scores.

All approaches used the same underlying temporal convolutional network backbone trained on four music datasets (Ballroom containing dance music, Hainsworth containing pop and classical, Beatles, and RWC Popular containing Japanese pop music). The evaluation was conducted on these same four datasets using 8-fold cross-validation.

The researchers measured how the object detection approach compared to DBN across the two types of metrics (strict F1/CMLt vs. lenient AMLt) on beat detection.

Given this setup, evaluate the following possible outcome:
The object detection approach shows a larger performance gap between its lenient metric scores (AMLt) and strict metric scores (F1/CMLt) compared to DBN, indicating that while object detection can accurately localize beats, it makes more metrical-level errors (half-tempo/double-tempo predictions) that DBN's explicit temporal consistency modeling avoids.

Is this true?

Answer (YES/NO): NO